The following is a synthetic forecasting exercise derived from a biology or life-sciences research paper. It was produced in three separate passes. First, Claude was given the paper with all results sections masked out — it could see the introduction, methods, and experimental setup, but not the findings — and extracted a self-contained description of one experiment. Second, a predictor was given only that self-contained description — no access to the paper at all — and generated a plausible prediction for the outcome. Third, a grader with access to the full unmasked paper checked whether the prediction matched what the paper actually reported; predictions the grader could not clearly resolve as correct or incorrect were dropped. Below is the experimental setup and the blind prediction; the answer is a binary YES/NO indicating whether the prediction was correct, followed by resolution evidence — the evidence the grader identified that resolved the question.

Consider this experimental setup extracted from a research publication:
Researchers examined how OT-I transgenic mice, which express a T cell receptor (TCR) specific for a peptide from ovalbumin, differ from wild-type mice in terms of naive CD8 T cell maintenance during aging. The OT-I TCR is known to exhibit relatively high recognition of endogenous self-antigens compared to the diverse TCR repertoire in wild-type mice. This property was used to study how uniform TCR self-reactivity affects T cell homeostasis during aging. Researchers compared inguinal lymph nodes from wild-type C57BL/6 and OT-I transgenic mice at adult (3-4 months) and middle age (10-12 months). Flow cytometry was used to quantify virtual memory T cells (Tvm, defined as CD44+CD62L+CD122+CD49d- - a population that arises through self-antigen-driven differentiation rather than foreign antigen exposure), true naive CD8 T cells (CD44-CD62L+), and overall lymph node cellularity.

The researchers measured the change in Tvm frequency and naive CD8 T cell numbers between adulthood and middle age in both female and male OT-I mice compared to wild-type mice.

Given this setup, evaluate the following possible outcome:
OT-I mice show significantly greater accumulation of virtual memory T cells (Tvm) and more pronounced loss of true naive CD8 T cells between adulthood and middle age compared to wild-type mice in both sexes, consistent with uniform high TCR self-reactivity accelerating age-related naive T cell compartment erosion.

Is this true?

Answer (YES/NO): YES